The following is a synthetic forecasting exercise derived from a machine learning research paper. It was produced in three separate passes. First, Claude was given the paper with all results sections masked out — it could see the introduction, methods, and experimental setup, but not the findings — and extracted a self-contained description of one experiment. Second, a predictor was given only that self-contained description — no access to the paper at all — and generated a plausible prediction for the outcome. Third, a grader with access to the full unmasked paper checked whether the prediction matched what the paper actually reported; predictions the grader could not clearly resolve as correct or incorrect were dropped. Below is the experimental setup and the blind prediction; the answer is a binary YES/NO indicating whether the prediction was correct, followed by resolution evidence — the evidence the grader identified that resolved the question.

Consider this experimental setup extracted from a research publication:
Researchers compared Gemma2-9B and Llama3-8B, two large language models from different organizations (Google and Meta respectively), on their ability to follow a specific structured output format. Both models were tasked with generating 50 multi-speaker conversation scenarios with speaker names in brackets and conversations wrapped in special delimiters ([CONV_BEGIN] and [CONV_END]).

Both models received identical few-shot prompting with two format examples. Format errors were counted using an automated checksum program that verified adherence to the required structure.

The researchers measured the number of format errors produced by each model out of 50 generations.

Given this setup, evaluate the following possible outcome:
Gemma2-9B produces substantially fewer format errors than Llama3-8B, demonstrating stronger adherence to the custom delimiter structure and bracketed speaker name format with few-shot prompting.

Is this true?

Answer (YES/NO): YES